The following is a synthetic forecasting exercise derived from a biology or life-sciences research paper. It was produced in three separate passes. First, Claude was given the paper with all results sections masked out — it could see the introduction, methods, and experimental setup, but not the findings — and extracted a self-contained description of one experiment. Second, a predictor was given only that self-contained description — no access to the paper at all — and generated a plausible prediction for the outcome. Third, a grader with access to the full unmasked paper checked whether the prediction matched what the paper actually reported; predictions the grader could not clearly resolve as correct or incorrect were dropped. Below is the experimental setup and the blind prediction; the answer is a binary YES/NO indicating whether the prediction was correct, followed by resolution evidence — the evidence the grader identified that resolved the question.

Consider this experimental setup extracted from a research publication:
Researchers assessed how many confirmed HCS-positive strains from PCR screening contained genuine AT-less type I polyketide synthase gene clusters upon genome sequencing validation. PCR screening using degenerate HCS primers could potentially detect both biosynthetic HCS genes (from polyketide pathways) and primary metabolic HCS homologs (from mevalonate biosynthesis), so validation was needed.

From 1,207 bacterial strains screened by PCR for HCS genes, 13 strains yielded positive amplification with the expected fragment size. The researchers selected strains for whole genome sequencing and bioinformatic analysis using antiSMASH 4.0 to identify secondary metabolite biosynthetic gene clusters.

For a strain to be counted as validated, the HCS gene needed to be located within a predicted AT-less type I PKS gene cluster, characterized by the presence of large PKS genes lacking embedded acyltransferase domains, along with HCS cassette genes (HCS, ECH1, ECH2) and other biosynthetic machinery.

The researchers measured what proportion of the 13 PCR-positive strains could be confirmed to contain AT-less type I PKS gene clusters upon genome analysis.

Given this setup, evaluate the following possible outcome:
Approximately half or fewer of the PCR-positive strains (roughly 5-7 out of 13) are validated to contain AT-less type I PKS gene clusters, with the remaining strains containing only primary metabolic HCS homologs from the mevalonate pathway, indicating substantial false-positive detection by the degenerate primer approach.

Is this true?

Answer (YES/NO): NO